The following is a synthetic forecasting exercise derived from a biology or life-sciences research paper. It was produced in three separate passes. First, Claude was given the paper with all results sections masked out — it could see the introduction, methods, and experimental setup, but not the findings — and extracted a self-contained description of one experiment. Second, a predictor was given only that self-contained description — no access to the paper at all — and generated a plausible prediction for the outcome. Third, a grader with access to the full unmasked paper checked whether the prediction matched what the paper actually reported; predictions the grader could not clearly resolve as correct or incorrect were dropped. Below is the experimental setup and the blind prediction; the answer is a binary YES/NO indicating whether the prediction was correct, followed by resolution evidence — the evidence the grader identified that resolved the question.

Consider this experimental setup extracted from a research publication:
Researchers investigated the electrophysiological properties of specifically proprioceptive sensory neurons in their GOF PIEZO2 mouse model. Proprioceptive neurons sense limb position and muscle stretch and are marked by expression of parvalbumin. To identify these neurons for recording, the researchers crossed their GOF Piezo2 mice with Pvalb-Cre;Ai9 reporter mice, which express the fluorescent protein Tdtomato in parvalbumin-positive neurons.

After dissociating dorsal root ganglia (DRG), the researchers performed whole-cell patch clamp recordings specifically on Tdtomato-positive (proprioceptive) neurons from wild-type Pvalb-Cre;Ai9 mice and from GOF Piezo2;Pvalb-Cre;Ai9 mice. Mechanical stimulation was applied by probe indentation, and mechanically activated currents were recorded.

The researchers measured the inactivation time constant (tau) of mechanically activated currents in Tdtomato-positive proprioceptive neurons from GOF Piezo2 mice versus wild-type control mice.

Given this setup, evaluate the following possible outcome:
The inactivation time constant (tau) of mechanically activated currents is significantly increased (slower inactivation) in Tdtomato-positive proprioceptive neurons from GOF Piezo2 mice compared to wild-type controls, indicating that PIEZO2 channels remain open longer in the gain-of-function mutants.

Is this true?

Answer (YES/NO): YES